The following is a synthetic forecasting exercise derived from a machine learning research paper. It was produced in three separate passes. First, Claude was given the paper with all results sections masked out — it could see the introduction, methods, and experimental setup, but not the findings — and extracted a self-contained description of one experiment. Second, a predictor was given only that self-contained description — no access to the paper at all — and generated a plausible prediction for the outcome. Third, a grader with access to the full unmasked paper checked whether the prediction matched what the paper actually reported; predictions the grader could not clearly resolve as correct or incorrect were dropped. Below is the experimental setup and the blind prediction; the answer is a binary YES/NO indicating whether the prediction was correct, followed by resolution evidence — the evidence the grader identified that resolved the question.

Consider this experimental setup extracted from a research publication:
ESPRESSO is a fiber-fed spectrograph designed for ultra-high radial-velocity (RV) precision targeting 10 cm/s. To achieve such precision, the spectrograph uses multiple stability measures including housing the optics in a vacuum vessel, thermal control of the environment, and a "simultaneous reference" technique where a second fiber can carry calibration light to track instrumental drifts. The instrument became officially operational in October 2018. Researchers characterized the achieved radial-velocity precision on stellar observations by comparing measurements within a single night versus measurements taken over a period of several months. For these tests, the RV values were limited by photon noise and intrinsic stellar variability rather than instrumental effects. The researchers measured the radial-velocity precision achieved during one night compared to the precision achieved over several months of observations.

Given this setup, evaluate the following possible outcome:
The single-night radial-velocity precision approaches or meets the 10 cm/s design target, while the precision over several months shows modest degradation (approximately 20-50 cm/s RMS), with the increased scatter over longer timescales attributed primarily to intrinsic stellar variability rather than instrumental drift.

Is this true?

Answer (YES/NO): YES